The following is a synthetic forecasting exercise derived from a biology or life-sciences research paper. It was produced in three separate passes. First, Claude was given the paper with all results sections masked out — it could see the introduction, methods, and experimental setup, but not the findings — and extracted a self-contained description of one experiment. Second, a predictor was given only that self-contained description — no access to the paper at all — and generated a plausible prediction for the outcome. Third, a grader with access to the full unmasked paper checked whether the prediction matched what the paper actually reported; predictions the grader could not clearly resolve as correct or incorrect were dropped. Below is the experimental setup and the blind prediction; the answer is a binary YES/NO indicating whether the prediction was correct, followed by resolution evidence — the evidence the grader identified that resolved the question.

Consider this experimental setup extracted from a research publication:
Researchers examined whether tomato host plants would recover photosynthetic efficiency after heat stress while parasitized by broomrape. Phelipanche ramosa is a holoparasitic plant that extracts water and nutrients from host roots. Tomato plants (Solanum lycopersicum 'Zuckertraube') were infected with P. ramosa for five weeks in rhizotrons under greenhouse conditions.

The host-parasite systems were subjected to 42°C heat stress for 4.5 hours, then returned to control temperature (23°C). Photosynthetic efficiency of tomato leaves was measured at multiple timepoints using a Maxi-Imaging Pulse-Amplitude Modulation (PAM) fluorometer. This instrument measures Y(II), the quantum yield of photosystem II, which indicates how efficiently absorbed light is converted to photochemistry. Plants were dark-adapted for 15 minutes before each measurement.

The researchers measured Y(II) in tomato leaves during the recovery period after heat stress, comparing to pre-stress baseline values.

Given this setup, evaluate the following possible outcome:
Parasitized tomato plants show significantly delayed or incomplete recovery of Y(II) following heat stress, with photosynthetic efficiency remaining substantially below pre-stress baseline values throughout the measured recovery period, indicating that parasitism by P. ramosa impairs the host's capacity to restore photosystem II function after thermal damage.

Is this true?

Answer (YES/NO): YES